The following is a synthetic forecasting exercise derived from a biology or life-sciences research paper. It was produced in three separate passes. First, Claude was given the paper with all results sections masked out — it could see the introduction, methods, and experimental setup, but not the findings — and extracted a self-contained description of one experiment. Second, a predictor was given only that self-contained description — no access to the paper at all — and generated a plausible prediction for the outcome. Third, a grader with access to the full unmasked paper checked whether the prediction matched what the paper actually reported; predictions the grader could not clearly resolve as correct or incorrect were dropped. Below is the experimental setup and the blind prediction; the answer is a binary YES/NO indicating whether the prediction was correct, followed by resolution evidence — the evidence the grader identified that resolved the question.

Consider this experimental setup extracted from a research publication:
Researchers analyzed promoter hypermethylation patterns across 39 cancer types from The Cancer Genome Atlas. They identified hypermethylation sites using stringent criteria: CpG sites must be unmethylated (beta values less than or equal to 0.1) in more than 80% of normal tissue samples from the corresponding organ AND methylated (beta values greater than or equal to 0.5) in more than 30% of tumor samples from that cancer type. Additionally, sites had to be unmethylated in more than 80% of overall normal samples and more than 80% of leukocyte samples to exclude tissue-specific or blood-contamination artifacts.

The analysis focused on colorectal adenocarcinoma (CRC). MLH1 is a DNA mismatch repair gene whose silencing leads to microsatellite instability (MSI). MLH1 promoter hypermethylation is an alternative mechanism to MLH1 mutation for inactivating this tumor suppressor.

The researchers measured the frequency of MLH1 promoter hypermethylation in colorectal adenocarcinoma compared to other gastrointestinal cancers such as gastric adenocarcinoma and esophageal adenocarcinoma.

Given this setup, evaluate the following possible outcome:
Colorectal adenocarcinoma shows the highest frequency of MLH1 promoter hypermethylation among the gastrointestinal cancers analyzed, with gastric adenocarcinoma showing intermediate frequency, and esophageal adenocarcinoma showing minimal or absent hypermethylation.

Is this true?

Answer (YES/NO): NO